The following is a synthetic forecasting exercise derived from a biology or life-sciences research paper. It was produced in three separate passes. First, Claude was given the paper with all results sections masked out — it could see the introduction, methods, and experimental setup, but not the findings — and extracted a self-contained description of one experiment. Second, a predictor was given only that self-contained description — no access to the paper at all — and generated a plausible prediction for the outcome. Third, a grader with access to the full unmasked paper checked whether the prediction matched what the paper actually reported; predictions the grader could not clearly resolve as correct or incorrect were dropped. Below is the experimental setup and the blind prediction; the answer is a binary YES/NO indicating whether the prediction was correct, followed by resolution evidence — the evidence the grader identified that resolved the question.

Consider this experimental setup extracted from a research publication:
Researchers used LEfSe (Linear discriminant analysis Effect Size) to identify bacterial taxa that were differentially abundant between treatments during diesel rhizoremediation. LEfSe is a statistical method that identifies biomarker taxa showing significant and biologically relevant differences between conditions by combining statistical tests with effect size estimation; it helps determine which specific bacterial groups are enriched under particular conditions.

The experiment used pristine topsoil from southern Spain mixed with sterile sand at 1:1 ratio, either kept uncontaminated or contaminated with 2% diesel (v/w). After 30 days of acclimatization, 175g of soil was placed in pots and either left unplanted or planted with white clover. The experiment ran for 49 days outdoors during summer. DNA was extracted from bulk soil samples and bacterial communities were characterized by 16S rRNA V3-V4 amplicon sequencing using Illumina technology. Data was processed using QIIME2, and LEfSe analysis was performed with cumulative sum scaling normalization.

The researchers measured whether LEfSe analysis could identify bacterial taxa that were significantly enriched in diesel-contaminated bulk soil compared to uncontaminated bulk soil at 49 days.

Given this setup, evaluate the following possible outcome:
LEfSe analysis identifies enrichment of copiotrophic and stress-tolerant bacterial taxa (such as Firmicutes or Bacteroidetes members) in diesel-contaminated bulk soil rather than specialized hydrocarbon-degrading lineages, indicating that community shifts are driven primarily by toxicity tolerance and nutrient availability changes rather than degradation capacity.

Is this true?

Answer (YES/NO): NO